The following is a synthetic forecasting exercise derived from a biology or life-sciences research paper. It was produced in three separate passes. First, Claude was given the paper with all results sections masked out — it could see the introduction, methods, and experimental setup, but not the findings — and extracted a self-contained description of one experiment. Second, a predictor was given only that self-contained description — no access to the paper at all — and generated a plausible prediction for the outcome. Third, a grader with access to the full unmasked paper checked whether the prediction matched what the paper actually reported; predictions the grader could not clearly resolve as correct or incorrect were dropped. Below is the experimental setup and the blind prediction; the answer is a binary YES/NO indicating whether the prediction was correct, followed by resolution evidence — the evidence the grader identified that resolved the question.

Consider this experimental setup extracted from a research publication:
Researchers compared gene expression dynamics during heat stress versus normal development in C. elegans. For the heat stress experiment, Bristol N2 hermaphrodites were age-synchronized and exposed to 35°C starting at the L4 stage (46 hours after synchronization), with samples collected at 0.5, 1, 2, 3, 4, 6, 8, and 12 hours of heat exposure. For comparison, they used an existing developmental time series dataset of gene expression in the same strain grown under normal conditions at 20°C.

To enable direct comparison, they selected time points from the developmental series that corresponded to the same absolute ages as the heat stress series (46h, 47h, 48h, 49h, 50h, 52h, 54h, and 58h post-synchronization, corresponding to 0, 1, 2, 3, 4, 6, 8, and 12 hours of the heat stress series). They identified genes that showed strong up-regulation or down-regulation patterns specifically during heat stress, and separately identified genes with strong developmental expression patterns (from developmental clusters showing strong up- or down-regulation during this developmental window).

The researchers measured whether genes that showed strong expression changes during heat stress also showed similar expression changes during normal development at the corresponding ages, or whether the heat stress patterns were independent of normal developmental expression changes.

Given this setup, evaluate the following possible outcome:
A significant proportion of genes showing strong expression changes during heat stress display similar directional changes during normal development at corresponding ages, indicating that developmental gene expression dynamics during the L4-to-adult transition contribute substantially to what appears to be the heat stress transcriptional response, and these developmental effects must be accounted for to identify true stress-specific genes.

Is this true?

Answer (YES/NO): NO